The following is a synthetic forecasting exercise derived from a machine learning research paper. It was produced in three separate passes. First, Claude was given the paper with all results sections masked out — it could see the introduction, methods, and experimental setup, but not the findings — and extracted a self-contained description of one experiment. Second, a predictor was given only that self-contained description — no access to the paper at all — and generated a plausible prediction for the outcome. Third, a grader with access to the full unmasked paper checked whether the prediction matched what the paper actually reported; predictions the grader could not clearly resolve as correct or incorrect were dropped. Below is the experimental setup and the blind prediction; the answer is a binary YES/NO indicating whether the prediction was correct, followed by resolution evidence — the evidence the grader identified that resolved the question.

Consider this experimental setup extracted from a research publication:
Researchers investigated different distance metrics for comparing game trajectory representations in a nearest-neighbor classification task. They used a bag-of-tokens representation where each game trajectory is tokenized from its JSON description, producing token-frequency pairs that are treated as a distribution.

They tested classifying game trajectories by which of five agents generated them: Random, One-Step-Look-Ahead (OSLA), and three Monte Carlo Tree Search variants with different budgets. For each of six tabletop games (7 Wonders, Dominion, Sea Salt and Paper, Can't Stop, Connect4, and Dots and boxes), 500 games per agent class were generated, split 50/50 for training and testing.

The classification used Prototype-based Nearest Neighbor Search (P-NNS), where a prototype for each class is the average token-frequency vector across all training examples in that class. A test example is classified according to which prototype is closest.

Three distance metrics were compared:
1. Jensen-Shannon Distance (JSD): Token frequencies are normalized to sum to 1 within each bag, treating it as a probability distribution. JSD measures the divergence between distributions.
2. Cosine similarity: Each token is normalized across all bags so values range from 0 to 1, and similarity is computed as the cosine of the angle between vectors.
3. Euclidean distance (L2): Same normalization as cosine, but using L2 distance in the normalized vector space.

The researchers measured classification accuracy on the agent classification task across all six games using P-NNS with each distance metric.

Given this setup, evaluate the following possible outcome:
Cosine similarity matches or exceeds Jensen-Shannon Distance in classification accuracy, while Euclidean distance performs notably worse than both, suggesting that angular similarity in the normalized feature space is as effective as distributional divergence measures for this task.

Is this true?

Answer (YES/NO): NO